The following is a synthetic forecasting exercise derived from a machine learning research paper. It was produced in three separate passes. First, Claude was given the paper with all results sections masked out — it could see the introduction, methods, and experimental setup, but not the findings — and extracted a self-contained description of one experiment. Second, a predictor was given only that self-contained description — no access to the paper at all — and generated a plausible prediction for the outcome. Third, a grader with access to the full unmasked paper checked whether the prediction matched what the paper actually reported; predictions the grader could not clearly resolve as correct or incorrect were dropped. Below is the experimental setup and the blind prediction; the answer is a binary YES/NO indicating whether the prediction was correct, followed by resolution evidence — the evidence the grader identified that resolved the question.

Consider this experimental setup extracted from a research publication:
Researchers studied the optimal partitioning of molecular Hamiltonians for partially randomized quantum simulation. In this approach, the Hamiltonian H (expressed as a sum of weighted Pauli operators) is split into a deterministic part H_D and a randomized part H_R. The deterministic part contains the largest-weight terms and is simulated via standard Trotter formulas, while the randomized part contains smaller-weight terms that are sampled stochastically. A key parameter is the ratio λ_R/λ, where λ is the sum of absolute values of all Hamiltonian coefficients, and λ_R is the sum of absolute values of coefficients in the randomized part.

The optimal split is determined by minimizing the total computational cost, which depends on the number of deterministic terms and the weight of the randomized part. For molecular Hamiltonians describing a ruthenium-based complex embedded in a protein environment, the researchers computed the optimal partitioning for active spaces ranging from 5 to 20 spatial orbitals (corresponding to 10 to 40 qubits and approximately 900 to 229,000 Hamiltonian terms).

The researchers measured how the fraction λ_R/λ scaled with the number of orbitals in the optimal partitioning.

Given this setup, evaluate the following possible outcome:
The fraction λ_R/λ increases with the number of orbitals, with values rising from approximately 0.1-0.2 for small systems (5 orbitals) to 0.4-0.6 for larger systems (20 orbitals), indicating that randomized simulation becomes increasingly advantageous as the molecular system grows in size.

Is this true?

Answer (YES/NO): NO